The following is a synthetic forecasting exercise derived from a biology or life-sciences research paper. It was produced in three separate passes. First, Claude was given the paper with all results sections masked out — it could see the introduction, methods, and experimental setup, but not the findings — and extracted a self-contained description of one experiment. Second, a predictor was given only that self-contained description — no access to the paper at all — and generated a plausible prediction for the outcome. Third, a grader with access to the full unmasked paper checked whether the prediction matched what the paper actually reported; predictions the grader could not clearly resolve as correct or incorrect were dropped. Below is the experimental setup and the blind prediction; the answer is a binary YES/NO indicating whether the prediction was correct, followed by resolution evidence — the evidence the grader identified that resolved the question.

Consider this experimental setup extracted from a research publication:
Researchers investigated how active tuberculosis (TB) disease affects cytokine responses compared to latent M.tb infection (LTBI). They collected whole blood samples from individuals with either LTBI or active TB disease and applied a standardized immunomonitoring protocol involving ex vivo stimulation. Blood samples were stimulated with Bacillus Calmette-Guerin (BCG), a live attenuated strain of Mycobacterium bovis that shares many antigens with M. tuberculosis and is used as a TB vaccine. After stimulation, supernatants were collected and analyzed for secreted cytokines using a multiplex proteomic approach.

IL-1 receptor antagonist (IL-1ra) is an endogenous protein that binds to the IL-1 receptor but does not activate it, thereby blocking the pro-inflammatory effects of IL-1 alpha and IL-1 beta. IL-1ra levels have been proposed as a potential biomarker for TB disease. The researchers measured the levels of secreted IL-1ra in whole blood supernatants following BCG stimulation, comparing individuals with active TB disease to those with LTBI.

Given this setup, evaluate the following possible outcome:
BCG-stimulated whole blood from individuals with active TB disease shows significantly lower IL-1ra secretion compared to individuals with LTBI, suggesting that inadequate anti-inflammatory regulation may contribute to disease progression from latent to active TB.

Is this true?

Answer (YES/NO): NO